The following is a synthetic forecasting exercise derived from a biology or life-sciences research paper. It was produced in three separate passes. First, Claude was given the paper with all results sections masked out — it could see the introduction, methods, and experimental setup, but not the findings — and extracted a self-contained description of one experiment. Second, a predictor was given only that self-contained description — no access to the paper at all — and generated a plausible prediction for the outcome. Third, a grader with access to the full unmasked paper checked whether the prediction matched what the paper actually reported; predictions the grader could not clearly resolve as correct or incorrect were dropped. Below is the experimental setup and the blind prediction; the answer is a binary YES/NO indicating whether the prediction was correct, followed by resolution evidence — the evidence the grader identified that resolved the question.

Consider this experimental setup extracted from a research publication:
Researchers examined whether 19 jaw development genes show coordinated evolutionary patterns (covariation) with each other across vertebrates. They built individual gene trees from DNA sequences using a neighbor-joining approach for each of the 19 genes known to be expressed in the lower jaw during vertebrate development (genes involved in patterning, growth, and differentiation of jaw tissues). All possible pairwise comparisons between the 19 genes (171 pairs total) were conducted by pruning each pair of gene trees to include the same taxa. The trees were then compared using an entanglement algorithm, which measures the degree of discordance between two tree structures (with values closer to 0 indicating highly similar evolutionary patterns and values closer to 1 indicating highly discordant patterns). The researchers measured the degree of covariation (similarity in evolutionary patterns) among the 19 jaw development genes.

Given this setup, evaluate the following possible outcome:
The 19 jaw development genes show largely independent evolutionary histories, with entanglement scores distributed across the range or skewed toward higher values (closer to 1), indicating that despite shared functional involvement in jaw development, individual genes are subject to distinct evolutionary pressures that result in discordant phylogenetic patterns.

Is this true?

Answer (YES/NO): NO